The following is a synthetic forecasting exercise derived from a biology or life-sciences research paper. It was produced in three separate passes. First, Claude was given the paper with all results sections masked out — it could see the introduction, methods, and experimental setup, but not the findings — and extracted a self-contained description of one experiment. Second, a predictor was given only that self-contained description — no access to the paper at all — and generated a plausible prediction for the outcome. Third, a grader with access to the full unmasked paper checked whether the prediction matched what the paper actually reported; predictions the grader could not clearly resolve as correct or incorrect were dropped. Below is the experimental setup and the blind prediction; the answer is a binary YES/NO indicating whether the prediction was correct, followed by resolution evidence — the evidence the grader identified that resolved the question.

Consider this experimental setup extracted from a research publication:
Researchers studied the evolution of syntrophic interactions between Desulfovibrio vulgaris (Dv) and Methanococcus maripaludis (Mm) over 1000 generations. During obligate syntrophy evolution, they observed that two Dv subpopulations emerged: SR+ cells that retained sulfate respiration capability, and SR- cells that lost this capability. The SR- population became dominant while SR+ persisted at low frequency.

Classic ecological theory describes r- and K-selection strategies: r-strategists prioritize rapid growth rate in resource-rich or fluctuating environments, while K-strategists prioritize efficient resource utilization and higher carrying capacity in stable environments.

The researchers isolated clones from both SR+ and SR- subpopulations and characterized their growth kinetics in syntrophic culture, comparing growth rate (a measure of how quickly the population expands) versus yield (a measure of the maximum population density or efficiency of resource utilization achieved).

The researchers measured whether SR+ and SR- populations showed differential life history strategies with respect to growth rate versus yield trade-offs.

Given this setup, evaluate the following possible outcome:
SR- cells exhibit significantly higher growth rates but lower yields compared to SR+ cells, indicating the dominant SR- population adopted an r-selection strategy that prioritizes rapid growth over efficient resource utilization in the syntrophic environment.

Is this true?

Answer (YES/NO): YES